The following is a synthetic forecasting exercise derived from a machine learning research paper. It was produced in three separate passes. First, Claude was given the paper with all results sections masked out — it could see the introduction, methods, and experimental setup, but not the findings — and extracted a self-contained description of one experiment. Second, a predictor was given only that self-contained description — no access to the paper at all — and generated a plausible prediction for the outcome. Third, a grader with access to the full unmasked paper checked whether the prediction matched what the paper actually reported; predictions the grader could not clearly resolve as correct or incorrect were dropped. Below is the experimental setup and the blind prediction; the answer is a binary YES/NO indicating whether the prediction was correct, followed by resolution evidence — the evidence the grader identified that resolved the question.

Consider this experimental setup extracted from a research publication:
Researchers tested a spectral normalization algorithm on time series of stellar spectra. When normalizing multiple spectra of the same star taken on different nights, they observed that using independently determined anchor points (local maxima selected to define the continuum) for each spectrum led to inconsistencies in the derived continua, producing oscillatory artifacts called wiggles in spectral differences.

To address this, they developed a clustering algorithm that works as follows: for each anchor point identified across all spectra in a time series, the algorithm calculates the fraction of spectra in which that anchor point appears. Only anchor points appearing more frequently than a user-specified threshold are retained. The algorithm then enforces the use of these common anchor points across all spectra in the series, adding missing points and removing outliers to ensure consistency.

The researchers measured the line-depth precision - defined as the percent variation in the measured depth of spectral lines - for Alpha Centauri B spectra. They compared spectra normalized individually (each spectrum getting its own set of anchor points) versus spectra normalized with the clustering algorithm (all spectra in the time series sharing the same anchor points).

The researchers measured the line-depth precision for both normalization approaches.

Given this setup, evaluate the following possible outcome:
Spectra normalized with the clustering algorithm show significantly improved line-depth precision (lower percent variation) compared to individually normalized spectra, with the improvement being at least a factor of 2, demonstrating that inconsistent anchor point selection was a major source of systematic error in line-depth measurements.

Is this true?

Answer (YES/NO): NO